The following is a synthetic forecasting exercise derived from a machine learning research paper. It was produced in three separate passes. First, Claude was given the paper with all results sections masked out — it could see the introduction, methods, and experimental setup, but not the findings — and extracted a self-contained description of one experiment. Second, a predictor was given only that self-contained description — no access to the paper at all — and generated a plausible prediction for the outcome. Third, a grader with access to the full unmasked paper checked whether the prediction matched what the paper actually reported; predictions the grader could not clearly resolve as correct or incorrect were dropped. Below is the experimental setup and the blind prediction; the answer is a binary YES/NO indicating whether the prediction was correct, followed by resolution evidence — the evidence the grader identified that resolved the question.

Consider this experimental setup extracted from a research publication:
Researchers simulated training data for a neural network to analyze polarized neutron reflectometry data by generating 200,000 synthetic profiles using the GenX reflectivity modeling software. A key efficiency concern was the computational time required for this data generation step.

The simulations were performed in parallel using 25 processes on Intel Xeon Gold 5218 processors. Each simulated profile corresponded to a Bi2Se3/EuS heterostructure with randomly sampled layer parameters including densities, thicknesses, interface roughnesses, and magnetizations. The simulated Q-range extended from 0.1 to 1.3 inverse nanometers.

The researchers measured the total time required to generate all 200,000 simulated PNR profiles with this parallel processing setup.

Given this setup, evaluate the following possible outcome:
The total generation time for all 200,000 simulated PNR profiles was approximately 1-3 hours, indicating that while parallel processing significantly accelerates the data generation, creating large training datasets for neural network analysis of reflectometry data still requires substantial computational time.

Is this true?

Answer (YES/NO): NO